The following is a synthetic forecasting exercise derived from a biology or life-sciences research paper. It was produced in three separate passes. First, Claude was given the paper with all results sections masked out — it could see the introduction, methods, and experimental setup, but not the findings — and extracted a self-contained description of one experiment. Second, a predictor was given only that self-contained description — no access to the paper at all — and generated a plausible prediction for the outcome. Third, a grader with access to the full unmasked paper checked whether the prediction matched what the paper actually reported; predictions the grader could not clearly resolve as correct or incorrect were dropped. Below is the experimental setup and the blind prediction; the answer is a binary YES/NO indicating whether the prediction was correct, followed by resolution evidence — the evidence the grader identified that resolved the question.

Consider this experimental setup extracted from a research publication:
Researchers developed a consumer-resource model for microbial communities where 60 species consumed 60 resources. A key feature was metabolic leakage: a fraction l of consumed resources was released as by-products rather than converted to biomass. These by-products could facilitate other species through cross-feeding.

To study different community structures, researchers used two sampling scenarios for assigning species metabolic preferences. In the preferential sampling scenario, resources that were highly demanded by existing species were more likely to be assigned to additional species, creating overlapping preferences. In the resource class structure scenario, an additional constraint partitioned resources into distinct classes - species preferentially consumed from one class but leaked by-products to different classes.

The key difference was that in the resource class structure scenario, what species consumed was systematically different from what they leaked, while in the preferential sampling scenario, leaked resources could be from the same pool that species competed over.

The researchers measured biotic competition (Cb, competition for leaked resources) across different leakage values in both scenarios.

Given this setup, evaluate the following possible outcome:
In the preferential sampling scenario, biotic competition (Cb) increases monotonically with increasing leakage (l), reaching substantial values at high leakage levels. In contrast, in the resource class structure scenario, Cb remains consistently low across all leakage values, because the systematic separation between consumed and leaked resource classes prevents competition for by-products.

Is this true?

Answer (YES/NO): YES